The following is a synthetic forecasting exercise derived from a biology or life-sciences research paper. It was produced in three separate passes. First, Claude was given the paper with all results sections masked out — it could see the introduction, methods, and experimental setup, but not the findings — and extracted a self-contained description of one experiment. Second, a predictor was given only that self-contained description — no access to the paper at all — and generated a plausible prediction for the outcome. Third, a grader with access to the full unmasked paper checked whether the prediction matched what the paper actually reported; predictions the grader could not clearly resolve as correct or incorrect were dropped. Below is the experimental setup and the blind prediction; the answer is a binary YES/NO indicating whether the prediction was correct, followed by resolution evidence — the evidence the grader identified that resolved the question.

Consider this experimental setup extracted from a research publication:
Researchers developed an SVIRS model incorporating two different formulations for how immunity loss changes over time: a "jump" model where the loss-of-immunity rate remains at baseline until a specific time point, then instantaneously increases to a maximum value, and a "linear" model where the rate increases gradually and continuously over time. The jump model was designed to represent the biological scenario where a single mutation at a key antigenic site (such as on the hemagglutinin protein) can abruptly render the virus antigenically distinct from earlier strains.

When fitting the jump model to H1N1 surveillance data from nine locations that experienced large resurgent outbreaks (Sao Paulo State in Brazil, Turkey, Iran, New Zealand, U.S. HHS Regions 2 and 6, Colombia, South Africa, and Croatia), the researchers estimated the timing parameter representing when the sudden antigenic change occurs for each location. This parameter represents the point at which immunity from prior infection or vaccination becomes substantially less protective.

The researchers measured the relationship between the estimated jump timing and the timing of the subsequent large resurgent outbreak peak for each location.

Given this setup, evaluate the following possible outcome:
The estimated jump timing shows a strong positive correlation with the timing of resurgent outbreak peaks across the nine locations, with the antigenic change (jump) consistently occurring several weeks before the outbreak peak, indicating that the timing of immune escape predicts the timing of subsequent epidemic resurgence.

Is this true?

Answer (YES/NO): NO